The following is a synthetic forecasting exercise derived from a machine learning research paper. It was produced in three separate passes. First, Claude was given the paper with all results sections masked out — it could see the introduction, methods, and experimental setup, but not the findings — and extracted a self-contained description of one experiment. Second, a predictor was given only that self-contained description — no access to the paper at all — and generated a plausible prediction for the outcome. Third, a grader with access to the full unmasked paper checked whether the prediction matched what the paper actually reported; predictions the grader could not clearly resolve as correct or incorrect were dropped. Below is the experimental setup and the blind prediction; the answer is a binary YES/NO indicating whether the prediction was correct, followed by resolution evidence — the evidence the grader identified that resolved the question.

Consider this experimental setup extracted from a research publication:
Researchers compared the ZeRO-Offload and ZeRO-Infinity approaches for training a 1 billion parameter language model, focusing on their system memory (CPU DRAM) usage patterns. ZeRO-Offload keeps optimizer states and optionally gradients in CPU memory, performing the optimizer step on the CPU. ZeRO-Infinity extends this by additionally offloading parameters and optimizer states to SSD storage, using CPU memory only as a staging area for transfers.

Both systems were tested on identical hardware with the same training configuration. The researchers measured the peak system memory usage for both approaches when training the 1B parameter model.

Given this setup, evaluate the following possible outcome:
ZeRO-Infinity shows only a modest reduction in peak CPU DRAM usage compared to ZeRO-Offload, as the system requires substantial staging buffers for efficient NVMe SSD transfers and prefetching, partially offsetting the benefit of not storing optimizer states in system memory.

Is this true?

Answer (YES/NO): YES